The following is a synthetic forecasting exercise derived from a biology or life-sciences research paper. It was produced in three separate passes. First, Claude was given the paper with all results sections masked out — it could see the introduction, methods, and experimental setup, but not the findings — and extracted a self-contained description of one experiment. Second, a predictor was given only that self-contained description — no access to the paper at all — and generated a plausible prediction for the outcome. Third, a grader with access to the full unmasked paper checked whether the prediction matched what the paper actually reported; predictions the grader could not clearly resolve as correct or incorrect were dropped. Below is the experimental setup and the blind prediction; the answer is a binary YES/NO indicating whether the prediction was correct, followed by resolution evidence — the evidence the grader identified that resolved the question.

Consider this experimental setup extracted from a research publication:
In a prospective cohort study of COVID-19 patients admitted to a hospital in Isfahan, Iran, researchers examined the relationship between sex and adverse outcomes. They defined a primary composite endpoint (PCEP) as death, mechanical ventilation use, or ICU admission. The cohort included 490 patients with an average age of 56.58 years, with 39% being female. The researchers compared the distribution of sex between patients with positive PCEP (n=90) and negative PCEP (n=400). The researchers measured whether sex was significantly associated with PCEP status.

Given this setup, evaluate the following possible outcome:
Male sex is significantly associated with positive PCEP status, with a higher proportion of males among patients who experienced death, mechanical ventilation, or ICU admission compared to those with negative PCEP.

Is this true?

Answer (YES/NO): NO